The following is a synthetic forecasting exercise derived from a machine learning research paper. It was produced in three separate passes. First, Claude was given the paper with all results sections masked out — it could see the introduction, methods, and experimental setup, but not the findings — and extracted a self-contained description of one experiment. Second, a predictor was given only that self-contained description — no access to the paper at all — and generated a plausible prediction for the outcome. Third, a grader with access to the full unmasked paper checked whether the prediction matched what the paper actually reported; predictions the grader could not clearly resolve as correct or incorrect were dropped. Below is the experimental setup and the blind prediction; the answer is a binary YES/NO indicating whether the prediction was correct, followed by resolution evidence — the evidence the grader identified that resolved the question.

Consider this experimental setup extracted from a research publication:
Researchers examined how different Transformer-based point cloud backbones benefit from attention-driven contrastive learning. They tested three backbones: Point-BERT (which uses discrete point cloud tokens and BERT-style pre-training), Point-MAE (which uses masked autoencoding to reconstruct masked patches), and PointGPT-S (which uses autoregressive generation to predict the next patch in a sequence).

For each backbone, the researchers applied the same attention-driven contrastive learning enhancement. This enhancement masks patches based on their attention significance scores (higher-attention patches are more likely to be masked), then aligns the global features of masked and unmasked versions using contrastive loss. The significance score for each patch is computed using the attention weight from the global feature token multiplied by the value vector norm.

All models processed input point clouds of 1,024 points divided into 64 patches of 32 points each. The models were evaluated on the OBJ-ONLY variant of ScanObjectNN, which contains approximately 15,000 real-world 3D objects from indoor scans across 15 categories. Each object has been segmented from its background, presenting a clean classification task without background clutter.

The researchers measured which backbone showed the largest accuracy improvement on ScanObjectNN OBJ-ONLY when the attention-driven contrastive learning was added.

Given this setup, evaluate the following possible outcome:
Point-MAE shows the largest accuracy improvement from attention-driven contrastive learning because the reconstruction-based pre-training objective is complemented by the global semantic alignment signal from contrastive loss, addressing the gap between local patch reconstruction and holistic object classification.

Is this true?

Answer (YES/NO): NO